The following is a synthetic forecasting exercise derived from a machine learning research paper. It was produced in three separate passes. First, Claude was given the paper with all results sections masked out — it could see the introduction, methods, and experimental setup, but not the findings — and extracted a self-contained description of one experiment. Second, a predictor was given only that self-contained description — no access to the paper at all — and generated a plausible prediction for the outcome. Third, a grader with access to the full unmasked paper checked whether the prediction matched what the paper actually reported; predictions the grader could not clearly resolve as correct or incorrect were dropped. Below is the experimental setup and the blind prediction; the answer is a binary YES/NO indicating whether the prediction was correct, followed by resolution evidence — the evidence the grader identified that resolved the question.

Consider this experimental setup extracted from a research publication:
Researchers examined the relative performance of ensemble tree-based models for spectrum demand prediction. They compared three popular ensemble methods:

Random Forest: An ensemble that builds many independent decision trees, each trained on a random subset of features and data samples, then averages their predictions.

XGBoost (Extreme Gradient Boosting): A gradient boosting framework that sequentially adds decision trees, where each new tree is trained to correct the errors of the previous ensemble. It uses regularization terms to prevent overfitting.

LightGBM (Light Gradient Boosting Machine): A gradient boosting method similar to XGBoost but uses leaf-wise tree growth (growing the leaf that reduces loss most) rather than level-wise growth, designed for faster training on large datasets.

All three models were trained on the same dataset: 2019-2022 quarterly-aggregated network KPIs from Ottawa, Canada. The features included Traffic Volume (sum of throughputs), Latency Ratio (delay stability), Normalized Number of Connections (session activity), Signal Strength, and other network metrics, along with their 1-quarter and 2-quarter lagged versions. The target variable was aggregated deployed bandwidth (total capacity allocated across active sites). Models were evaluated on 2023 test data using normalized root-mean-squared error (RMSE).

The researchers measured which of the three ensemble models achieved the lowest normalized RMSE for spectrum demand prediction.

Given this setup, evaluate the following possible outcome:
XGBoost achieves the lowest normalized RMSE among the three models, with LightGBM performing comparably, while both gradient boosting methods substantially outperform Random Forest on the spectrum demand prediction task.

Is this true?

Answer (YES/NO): NO